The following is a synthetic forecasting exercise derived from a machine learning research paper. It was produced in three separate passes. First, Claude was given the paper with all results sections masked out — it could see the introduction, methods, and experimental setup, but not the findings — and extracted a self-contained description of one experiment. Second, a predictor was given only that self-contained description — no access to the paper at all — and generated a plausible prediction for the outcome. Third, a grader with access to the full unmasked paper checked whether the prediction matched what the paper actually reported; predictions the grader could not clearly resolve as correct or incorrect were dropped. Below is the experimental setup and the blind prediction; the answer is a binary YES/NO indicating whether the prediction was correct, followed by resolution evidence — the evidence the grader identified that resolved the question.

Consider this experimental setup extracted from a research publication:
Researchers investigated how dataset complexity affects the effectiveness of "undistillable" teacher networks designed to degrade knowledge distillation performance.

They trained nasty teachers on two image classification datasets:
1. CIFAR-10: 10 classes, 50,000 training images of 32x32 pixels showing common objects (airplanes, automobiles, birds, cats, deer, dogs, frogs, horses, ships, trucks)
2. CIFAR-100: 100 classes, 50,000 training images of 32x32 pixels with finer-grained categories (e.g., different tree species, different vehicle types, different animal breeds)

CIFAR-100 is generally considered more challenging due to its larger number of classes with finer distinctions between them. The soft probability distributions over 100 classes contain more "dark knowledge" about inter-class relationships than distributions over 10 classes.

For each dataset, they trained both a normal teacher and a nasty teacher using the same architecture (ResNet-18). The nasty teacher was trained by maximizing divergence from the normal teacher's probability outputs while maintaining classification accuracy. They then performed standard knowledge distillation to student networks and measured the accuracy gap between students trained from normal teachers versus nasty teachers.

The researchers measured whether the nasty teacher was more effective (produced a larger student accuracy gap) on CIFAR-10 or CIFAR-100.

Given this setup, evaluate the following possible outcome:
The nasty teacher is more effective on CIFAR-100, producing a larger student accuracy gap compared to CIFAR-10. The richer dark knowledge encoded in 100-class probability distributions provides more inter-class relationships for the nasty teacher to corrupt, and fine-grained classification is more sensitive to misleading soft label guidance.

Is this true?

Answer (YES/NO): YES